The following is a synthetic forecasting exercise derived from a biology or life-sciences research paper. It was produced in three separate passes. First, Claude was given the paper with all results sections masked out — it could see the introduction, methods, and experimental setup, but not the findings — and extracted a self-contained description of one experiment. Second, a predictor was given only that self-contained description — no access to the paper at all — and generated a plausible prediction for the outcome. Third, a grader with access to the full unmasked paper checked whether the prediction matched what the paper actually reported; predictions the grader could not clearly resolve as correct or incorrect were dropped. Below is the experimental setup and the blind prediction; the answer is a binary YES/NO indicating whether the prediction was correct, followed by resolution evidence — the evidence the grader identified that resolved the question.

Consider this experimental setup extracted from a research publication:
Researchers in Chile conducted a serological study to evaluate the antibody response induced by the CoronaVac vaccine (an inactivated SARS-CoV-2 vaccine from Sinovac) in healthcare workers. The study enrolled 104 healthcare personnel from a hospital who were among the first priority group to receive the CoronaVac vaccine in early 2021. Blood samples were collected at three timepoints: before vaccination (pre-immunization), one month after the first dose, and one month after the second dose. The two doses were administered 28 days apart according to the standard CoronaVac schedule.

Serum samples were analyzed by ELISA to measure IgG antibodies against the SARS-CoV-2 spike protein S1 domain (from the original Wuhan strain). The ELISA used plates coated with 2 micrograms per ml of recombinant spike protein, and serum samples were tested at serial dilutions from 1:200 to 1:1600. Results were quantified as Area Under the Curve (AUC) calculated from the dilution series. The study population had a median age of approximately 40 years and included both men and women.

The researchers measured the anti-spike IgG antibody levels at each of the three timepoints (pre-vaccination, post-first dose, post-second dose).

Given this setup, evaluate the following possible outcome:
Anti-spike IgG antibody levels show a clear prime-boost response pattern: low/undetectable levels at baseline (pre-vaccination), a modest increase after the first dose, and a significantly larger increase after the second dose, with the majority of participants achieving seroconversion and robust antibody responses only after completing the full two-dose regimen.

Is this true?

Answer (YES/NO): NO